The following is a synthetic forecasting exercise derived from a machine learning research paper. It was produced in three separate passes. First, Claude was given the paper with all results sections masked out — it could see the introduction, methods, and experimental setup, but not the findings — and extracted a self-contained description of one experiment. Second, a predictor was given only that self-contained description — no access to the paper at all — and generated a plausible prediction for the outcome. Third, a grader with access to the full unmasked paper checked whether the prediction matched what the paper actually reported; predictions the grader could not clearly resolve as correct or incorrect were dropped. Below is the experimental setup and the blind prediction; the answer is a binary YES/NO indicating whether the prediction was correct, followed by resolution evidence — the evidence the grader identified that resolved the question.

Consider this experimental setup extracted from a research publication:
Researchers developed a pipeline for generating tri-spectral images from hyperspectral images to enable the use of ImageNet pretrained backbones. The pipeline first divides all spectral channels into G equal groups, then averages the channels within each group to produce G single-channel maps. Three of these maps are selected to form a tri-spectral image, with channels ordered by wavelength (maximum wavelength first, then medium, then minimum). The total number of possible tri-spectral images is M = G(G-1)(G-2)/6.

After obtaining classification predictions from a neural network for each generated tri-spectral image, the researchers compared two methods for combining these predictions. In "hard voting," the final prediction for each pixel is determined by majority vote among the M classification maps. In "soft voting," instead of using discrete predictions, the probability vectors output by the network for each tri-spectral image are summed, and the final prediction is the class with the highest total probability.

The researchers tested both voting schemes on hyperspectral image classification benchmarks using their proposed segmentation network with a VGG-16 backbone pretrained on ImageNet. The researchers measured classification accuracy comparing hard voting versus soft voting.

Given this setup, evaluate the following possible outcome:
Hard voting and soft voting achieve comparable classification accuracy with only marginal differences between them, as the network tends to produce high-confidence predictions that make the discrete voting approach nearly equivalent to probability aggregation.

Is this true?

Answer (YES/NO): NO